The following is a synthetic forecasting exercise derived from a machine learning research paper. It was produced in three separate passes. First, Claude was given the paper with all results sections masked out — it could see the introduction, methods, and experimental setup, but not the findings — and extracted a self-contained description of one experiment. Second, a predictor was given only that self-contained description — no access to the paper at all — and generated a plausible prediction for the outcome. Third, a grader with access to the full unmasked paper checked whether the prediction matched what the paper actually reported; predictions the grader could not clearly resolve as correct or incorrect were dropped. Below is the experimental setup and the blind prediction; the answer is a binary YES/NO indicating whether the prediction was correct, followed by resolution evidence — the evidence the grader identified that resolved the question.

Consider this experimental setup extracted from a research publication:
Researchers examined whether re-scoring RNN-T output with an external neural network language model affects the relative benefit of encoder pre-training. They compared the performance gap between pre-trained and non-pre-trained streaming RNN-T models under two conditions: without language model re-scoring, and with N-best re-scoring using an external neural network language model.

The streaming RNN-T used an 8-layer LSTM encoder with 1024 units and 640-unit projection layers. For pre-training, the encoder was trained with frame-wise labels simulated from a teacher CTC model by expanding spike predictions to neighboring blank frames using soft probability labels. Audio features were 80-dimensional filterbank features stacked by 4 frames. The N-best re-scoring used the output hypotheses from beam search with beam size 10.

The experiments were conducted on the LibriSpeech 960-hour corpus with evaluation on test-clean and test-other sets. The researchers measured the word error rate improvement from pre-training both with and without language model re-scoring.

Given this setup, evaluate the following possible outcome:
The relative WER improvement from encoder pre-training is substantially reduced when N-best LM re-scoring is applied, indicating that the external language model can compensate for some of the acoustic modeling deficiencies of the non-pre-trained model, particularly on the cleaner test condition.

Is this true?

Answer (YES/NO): NO